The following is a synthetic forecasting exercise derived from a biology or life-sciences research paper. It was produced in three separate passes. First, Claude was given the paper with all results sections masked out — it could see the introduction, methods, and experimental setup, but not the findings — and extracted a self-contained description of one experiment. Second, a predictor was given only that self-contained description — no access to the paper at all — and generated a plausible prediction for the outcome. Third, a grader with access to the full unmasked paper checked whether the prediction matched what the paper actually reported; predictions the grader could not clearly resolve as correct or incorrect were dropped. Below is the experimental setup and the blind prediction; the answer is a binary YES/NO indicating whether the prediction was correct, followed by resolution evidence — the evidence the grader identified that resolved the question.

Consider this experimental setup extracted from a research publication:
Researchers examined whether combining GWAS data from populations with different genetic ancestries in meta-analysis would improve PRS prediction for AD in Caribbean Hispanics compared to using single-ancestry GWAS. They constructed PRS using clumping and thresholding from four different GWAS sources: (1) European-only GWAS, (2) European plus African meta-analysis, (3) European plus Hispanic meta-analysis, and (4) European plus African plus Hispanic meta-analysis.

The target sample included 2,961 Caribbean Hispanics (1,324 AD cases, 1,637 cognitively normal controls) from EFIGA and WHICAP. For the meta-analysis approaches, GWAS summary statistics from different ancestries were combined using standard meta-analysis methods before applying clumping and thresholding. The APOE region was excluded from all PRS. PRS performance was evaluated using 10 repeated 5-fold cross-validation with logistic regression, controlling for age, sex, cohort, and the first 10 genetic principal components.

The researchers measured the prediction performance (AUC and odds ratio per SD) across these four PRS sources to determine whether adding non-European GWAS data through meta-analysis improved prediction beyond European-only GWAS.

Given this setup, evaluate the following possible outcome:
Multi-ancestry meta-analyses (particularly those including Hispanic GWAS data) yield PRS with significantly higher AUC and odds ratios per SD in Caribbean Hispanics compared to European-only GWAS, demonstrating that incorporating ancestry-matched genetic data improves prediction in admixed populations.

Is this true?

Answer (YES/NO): NO